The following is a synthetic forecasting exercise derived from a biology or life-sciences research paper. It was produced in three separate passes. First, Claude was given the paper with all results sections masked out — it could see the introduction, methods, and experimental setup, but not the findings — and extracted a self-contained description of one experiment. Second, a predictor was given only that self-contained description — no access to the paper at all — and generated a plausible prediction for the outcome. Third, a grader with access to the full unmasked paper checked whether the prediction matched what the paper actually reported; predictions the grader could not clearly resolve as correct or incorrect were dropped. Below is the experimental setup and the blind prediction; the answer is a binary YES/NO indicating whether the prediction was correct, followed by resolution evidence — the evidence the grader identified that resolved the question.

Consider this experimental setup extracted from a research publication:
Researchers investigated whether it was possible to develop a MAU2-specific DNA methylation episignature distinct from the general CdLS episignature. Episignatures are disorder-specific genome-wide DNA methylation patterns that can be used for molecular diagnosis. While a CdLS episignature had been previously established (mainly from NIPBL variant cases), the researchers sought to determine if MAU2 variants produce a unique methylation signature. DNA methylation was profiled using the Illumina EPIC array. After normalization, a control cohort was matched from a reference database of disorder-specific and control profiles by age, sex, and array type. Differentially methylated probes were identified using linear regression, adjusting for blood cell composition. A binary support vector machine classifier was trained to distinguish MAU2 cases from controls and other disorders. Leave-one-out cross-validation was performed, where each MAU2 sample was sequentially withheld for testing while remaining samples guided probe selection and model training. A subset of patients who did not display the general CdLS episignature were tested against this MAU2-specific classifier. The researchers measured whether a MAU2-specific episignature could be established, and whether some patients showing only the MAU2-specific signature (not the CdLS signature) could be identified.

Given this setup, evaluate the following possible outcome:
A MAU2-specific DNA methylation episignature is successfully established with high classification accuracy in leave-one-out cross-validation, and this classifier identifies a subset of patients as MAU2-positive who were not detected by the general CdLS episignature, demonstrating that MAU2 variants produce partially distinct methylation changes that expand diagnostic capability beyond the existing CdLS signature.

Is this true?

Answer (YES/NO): NO